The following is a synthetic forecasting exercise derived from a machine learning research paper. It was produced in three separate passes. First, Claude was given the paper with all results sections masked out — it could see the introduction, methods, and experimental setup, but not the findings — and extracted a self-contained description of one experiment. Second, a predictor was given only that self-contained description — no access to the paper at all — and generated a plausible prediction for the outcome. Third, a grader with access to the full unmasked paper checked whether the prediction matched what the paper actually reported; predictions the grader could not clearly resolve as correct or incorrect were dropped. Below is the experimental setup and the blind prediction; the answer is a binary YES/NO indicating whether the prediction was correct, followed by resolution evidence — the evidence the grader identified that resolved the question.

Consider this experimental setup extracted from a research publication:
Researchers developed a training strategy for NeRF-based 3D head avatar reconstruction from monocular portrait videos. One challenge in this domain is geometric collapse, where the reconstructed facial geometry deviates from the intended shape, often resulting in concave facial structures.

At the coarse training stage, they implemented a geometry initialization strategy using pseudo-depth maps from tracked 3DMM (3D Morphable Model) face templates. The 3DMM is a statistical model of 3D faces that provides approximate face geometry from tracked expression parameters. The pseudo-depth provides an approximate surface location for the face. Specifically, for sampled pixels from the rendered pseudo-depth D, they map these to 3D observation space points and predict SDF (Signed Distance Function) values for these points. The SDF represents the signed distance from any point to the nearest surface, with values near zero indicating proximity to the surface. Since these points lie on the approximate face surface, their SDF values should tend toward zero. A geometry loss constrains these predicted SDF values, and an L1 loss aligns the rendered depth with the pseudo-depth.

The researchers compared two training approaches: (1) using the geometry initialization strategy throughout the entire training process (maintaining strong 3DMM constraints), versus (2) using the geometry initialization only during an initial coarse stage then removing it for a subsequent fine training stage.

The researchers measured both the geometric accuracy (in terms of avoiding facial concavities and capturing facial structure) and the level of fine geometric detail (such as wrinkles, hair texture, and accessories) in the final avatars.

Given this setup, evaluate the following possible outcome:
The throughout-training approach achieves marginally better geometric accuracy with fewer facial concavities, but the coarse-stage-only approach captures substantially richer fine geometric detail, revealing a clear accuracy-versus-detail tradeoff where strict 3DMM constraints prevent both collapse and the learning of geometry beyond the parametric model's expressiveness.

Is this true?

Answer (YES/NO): NO